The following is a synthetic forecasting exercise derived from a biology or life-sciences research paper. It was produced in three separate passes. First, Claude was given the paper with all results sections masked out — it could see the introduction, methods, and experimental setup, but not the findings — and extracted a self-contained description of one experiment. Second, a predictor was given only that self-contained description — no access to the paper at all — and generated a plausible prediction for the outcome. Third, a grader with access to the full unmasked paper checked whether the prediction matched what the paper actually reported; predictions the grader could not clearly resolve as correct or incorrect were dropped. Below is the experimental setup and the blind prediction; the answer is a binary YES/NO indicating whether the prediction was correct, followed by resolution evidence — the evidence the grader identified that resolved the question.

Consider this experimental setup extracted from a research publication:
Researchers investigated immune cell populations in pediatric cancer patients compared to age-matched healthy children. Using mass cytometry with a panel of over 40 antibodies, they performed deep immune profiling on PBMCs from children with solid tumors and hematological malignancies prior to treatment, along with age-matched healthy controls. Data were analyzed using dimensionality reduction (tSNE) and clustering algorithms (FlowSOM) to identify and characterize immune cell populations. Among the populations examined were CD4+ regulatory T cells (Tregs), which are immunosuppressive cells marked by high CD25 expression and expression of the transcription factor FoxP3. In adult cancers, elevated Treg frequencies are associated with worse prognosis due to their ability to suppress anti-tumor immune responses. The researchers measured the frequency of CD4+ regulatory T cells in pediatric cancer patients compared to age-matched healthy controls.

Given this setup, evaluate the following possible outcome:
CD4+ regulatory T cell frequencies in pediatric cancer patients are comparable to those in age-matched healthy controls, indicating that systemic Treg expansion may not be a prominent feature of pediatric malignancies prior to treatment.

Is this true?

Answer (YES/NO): YES